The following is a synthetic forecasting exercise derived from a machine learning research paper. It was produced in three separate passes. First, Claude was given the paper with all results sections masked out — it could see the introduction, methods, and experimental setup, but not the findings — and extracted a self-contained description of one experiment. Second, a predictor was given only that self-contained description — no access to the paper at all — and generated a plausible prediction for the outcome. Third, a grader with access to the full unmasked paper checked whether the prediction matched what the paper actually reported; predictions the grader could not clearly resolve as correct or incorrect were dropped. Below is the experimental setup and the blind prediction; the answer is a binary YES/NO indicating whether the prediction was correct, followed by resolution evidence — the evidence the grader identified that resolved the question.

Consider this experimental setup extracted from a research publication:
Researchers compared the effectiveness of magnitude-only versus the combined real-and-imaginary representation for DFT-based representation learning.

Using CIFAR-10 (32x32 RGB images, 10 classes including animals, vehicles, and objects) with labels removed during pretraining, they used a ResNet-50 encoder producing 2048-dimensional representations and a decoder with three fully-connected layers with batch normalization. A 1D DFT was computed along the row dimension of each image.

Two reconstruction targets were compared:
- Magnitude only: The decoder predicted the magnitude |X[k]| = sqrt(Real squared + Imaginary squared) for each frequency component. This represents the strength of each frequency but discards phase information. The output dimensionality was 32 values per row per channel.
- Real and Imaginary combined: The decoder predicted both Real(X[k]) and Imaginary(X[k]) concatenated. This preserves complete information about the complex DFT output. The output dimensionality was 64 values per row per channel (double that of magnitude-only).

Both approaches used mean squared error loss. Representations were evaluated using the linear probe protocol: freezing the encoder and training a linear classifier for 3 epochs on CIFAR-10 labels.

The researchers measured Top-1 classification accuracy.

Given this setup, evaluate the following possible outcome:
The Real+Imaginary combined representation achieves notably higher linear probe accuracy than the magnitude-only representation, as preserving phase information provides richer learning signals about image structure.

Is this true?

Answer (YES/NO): NO